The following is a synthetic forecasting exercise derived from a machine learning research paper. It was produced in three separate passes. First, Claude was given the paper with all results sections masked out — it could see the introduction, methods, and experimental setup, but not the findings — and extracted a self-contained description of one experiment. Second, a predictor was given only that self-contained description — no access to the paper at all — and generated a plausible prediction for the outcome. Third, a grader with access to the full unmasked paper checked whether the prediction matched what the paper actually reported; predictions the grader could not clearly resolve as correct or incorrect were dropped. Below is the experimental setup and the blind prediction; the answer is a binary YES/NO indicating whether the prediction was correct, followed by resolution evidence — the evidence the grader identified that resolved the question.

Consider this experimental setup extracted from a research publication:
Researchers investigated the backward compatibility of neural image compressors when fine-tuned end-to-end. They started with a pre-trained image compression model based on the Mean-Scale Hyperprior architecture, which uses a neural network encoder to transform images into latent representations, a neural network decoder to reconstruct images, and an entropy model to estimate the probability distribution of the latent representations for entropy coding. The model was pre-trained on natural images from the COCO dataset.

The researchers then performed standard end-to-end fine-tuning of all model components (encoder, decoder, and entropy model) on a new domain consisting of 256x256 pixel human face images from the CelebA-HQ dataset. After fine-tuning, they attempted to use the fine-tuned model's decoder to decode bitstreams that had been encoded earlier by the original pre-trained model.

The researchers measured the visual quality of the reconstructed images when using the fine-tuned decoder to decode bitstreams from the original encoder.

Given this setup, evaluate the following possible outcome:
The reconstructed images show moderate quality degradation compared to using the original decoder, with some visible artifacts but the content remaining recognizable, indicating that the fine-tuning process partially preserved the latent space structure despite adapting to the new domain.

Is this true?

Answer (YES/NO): NO